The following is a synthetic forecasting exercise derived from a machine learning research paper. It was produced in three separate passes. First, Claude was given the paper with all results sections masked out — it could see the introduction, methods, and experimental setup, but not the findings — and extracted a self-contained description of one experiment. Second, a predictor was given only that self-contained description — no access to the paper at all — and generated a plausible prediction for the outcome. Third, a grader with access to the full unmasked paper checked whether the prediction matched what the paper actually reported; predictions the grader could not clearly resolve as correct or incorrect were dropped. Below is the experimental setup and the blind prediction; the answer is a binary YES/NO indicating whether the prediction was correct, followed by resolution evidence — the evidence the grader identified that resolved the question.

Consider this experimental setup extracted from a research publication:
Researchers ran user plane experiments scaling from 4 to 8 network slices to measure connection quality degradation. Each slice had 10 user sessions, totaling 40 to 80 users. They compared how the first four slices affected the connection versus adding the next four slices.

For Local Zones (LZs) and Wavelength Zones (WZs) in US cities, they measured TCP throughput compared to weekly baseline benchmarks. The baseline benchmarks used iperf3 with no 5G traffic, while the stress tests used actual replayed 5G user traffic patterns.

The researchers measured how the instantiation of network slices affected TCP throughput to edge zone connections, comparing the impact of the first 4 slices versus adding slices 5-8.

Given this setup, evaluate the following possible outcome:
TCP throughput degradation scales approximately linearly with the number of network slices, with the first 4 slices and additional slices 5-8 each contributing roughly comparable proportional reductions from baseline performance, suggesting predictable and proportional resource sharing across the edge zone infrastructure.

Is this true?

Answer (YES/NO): NO